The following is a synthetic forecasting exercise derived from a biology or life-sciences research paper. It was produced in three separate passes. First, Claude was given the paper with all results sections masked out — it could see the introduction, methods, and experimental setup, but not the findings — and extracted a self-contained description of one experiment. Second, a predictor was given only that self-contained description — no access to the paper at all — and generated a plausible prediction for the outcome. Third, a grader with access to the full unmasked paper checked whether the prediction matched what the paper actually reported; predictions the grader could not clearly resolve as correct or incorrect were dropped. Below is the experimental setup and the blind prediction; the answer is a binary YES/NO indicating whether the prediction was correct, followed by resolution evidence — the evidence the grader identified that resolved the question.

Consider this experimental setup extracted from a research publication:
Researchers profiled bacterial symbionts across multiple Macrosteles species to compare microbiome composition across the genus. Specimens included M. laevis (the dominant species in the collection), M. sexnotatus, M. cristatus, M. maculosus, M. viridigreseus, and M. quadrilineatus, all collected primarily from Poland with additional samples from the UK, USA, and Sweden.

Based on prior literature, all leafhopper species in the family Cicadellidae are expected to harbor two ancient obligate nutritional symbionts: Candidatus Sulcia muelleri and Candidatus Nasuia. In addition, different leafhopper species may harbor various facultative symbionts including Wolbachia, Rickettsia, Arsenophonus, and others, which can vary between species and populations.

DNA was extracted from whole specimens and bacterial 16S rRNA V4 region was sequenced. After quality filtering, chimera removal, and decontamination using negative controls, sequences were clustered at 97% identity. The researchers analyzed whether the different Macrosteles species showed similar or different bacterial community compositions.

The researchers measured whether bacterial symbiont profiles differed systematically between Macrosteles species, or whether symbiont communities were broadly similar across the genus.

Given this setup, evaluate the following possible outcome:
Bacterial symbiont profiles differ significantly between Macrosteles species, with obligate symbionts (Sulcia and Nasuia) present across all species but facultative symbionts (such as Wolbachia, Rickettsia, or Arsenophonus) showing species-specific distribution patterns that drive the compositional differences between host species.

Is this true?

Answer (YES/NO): YES